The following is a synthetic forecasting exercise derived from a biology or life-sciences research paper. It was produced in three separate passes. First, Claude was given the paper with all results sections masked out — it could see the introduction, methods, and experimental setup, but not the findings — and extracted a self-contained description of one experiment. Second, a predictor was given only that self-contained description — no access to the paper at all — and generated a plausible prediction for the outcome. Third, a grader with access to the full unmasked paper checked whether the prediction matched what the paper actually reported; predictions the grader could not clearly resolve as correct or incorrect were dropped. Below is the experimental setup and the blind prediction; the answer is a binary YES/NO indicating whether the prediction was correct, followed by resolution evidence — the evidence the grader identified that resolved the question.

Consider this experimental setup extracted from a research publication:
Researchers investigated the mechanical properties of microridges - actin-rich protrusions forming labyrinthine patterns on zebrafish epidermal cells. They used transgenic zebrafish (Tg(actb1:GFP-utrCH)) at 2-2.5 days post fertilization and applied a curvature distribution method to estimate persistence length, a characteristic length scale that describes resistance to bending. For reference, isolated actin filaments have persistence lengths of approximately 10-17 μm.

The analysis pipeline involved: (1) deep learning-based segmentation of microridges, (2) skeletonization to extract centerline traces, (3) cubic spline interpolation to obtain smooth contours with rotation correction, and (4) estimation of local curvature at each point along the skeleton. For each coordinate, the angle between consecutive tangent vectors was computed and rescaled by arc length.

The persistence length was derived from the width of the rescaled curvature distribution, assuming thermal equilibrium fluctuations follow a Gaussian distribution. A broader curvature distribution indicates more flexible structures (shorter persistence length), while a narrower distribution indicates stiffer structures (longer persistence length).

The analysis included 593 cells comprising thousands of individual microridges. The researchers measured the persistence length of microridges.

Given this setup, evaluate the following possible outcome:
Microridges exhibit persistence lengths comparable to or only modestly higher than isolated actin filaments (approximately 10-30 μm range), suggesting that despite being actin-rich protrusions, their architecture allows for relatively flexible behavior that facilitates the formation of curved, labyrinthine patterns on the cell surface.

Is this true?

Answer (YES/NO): NO